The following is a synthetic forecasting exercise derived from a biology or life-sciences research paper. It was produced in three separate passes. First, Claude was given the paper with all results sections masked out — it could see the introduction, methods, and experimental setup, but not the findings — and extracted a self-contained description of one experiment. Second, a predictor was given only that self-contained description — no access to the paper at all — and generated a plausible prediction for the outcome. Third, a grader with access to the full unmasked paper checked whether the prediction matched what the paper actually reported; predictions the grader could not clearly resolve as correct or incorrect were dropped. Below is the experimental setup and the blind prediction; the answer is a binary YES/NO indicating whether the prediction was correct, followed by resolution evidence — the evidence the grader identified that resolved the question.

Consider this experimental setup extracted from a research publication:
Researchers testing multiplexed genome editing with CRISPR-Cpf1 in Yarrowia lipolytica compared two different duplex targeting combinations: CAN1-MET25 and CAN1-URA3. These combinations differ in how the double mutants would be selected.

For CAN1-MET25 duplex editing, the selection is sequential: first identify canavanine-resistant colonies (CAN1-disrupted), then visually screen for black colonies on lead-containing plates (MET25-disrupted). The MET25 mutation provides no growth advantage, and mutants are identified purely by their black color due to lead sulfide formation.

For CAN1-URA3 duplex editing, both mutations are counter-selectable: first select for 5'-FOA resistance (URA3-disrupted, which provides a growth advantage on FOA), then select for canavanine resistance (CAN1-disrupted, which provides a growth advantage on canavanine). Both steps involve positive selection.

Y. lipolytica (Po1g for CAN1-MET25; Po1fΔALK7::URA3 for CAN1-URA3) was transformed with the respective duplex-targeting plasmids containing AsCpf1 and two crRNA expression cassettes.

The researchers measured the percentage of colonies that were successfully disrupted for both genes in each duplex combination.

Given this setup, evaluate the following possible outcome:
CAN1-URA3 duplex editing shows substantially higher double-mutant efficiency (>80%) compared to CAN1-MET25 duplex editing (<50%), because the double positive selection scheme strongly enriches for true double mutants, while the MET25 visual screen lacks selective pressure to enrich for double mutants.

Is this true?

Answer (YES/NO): NO